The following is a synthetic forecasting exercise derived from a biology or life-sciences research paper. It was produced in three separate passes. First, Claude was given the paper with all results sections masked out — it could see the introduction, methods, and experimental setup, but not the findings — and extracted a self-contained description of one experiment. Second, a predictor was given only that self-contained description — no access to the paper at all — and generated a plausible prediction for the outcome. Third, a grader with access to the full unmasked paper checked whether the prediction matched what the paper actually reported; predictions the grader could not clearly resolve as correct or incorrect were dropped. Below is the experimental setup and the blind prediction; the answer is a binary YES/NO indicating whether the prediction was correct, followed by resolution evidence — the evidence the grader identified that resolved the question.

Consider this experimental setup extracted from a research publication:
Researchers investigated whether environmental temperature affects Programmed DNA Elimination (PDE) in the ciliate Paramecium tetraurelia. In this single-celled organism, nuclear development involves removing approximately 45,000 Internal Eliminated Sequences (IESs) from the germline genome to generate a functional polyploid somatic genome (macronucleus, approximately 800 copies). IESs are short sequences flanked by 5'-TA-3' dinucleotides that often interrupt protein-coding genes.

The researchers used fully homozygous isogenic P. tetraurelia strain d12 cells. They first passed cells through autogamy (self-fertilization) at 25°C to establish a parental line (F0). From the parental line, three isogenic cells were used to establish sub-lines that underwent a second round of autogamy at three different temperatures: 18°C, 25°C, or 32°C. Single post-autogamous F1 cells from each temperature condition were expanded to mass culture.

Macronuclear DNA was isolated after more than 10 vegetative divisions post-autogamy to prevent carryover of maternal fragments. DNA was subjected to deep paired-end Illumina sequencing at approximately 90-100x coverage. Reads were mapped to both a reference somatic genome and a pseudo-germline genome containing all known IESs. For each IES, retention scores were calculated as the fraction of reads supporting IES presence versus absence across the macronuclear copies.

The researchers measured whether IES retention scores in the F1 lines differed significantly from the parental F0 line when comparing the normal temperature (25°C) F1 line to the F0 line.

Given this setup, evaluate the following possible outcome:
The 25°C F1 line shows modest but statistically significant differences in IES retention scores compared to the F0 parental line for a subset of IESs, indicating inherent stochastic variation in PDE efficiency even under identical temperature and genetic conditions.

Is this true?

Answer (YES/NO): YES